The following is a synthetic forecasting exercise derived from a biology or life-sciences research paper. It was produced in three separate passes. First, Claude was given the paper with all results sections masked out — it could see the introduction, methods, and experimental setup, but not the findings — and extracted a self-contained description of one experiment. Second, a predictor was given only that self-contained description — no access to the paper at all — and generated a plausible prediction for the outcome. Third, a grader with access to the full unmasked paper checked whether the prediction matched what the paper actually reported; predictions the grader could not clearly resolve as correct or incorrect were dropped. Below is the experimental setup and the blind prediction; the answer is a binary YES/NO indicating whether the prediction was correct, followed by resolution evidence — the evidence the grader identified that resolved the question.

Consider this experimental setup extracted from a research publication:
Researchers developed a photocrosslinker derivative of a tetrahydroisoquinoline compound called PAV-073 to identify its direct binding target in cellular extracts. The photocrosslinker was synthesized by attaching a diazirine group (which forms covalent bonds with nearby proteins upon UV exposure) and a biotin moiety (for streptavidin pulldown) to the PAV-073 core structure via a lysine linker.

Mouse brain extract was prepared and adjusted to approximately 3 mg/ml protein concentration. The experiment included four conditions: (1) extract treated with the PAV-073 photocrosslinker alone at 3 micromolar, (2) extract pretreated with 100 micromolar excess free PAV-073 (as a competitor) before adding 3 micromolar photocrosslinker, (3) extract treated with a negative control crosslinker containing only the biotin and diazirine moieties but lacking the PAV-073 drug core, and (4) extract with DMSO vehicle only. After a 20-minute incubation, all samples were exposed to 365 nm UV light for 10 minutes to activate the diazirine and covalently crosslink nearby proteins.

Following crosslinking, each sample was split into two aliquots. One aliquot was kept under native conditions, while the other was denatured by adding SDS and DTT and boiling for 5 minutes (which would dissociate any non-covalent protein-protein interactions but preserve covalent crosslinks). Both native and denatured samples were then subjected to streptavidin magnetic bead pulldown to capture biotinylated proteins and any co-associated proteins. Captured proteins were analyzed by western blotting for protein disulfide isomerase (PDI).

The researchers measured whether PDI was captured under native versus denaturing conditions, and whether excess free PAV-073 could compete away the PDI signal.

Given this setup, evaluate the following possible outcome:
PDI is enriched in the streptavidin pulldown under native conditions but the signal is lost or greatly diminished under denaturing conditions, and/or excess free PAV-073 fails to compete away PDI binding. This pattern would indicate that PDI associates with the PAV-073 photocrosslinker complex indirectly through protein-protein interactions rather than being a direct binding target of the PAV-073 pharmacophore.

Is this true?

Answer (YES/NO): NO